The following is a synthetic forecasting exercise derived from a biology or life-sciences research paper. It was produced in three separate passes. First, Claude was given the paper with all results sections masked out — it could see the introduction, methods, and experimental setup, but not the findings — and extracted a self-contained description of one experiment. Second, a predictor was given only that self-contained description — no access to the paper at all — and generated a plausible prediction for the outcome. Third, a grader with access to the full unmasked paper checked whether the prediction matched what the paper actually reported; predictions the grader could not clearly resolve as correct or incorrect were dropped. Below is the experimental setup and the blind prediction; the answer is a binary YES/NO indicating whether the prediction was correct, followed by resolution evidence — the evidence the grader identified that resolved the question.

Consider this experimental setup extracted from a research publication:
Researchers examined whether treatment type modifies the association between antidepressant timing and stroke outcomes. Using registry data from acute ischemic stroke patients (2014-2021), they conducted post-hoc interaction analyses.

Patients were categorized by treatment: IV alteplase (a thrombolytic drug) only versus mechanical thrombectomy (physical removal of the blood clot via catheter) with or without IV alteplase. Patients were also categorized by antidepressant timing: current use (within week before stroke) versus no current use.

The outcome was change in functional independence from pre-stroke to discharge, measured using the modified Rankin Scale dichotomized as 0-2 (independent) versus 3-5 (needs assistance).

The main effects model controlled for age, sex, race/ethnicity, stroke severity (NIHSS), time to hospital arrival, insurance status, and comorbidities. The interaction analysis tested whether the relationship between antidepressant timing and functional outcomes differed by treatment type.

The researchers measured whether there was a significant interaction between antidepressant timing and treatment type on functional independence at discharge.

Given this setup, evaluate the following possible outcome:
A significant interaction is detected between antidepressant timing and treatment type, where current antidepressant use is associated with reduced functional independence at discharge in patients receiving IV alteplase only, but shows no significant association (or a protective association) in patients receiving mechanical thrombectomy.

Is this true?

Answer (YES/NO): NO